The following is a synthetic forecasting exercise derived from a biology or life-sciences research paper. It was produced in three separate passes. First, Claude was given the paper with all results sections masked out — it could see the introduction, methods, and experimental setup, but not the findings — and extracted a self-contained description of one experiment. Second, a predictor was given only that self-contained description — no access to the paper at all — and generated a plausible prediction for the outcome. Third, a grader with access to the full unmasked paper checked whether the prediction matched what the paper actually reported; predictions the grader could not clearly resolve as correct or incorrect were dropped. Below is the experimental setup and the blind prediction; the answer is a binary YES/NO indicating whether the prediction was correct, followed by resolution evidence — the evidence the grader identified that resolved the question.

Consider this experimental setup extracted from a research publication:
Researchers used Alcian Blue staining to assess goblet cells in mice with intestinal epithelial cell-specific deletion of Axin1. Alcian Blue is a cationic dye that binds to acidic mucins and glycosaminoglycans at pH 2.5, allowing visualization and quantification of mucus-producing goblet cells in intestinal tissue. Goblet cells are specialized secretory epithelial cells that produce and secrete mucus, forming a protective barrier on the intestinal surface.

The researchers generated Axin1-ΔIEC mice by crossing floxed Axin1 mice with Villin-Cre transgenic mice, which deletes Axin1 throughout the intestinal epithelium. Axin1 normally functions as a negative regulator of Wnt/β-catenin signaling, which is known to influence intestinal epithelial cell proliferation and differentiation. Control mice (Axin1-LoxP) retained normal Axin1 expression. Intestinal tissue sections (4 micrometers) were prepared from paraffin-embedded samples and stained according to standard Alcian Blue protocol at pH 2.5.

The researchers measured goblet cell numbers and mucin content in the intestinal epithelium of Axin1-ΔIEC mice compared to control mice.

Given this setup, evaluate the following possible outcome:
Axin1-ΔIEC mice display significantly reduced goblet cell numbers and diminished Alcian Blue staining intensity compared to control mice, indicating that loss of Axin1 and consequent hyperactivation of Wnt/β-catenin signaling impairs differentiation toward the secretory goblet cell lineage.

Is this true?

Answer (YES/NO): NO